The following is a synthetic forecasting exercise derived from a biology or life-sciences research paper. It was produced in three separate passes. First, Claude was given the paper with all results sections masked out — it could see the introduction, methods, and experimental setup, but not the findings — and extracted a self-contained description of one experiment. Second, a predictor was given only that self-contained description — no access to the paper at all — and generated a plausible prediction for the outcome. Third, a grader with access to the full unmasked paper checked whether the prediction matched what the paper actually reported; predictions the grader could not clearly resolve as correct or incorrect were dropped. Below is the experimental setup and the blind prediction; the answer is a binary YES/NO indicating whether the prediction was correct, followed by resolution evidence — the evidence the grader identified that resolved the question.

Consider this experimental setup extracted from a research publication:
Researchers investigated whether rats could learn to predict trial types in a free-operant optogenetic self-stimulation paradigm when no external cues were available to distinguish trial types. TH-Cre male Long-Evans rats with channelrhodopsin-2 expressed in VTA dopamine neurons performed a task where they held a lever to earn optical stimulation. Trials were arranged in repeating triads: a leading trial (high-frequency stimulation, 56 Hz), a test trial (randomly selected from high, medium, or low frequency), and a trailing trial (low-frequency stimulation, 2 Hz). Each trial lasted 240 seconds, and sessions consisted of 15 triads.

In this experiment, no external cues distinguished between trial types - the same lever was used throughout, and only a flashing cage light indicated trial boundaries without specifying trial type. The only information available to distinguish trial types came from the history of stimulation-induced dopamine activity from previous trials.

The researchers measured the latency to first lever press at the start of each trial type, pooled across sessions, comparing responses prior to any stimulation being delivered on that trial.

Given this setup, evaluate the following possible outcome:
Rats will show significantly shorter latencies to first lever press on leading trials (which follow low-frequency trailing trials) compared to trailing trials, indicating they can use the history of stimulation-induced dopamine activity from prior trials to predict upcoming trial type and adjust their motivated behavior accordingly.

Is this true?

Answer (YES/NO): YES